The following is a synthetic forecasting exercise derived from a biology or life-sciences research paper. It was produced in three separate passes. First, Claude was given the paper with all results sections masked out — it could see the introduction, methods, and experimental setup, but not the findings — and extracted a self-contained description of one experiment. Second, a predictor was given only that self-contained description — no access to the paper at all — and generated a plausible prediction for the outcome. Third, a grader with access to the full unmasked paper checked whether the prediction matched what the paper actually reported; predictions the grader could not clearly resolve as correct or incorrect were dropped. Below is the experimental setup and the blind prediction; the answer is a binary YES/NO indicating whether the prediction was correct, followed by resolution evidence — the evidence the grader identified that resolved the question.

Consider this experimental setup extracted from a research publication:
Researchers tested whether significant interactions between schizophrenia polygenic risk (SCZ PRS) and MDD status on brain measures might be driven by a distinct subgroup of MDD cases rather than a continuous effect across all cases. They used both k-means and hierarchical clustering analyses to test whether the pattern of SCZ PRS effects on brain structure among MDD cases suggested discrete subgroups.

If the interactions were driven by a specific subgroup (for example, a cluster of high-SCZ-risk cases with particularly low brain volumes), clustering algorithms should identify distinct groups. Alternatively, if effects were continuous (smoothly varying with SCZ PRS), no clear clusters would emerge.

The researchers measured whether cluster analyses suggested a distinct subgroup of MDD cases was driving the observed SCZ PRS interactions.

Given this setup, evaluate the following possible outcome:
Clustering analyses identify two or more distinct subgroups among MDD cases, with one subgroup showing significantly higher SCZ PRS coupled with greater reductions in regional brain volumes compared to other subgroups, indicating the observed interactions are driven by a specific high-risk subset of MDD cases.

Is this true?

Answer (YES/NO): NO